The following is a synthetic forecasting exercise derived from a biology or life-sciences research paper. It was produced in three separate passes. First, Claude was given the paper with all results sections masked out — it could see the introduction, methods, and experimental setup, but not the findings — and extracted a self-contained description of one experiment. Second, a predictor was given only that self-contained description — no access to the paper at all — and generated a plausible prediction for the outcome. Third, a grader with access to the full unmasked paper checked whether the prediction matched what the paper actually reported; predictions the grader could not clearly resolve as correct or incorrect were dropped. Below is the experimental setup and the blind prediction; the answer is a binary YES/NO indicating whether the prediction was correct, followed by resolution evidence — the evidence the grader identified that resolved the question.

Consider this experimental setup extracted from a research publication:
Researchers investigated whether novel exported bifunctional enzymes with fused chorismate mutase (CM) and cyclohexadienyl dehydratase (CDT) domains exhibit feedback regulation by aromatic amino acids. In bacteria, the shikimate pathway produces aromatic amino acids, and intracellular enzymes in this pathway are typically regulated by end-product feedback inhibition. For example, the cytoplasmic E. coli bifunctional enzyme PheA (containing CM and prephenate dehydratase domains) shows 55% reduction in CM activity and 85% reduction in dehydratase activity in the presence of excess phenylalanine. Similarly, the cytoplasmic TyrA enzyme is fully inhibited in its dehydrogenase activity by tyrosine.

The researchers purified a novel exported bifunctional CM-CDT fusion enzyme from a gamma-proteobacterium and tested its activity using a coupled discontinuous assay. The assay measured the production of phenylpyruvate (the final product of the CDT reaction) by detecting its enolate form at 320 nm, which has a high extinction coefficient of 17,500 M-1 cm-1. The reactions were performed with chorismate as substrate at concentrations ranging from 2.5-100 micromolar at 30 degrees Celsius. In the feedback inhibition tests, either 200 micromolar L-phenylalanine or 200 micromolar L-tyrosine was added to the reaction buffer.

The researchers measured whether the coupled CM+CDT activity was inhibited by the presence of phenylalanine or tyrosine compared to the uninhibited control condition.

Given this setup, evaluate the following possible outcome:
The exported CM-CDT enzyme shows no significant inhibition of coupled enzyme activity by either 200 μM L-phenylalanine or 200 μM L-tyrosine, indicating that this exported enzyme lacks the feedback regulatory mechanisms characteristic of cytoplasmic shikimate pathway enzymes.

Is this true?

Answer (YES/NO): YES